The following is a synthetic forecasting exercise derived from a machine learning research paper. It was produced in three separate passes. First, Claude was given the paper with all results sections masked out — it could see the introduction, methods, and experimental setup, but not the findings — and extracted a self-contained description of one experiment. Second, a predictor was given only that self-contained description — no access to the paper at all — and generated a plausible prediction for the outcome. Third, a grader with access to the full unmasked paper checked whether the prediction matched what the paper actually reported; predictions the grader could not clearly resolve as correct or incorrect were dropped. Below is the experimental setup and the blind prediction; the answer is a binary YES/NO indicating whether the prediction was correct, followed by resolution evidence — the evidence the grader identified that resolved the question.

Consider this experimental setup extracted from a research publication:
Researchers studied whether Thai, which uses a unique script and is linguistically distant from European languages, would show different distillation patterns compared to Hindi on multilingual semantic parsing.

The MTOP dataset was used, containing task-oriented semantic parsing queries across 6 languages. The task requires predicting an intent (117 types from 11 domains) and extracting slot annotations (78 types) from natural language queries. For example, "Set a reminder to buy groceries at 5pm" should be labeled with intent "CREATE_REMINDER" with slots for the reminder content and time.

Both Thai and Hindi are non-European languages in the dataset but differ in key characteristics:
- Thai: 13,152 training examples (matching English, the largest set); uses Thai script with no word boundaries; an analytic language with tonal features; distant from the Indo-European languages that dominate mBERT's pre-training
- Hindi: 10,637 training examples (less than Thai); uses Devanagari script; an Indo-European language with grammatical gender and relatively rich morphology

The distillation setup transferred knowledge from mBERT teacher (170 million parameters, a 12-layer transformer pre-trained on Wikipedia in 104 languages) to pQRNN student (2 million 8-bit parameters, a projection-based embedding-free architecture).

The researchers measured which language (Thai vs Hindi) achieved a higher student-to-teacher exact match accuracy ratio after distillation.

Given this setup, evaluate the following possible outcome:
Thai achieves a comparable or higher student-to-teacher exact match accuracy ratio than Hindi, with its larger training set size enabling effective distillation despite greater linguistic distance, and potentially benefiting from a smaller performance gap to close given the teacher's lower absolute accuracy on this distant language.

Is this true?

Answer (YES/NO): NO